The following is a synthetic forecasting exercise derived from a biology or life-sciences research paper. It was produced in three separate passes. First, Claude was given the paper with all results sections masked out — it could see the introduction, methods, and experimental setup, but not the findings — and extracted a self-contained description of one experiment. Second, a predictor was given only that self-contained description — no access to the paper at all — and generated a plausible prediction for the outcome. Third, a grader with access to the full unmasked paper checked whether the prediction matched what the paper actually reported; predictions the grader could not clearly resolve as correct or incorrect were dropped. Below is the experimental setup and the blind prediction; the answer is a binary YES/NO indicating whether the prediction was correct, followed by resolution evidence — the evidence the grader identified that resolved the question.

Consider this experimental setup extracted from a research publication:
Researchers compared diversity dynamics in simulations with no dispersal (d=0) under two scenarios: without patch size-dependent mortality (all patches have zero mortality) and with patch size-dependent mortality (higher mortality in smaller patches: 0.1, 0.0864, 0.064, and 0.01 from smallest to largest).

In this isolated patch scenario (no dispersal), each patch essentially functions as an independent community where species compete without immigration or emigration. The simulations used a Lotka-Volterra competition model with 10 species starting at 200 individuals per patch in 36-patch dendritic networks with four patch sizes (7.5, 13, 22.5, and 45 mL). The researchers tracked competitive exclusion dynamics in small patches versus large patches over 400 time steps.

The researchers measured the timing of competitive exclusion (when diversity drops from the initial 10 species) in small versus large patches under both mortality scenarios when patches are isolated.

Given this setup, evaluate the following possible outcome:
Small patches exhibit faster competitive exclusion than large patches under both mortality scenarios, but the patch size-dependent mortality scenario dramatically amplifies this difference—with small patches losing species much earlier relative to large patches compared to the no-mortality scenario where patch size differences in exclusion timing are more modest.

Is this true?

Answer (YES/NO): NO